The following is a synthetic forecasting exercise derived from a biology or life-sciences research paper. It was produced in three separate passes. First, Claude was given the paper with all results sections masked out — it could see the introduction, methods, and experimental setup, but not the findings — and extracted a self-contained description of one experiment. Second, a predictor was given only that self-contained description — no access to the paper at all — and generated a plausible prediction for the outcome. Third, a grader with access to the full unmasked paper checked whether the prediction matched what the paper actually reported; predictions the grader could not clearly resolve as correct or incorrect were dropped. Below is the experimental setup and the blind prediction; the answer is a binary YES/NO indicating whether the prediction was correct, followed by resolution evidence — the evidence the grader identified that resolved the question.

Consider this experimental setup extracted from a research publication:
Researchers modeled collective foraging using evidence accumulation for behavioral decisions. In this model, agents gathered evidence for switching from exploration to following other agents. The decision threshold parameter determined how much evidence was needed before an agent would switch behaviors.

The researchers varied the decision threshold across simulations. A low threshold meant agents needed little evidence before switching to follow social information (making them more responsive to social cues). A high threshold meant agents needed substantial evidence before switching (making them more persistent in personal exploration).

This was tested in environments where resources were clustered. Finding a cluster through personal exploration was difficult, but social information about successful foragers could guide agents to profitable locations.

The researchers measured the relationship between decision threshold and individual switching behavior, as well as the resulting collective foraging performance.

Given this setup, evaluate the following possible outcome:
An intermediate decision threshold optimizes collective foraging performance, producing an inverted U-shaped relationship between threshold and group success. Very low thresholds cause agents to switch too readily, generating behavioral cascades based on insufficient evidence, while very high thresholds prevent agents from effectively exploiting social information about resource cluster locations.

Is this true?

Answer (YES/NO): NO